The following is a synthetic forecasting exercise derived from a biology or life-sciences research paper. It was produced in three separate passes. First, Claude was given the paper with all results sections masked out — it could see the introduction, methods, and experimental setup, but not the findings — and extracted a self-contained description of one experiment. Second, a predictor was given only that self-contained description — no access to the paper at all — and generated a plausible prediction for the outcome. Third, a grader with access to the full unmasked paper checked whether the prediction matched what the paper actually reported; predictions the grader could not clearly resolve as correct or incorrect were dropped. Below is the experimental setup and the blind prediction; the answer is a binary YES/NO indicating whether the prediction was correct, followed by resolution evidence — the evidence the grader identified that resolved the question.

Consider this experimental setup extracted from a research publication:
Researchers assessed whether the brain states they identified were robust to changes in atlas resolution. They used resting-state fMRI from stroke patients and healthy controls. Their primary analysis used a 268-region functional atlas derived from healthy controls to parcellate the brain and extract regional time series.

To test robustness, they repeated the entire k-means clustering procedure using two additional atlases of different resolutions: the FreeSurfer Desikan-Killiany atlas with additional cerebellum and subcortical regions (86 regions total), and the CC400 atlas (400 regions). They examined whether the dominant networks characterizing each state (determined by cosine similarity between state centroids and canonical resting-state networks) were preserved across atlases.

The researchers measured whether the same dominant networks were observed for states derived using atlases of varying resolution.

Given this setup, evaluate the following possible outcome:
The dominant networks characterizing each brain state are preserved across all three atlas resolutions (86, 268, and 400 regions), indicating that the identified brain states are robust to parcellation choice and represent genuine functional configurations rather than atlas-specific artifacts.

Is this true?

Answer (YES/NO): YES